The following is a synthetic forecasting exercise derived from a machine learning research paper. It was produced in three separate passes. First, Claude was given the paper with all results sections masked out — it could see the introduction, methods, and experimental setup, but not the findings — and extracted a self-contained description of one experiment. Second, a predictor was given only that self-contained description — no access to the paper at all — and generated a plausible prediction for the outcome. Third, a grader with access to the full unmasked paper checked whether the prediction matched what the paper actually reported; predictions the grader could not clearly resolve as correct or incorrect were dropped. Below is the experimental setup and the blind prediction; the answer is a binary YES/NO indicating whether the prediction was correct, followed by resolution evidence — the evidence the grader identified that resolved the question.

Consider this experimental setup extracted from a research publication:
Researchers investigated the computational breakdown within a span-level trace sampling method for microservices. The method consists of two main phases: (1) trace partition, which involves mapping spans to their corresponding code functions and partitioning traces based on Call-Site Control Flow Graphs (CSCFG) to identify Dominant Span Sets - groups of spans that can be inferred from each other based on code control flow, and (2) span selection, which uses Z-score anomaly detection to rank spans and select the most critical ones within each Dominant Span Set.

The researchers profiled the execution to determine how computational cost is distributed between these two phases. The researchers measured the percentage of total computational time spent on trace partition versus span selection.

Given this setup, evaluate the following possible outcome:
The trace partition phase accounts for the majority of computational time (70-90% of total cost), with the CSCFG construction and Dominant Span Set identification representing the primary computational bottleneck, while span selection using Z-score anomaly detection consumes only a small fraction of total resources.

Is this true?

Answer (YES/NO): YES